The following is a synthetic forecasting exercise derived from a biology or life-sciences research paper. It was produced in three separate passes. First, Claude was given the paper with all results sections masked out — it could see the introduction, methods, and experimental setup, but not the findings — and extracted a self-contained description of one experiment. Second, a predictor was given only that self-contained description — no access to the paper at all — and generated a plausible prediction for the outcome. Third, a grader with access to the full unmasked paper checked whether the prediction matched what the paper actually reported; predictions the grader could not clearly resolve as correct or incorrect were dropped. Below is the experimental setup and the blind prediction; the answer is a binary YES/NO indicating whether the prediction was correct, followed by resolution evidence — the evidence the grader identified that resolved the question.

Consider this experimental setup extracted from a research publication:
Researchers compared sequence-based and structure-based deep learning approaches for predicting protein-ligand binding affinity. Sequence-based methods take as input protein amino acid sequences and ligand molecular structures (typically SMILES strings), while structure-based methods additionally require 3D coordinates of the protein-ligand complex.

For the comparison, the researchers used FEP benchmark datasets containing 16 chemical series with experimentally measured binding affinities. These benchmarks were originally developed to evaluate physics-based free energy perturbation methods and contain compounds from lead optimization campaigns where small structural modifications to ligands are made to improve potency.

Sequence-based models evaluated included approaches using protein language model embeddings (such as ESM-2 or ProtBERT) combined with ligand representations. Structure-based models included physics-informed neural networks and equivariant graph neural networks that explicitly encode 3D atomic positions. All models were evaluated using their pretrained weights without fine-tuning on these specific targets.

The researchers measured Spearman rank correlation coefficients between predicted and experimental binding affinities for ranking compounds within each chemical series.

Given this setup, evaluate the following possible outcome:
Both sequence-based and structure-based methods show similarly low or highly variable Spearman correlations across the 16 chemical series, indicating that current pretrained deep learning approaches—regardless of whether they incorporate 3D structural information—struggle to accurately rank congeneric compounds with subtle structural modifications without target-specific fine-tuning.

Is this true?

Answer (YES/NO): NO